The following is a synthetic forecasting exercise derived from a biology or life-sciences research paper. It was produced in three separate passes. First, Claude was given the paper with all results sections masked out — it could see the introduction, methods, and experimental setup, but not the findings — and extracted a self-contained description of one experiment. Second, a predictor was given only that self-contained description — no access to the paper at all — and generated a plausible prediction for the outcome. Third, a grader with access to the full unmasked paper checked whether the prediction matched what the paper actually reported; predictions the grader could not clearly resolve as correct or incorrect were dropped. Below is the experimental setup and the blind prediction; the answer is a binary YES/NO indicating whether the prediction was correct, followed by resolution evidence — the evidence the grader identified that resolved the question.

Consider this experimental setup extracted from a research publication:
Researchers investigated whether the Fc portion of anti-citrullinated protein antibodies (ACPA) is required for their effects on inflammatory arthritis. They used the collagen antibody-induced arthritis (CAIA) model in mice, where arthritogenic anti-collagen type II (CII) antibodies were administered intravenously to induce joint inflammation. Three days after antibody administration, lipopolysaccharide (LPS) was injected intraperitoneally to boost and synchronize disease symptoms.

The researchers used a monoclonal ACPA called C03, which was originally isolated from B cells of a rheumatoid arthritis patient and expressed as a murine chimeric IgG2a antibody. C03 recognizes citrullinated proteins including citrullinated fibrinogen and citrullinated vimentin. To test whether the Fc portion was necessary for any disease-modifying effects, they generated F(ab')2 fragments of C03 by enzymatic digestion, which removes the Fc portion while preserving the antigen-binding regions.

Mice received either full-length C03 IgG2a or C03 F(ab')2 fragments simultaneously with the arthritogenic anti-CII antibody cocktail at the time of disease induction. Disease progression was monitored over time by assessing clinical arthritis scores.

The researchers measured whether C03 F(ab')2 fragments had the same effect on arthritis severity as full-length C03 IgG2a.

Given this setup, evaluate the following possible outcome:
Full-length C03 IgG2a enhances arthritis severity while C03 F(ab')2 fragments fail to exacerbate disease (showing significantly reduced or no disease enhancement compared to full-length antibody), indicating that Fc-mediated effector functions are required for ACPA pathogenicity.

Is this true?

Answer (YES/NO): NO